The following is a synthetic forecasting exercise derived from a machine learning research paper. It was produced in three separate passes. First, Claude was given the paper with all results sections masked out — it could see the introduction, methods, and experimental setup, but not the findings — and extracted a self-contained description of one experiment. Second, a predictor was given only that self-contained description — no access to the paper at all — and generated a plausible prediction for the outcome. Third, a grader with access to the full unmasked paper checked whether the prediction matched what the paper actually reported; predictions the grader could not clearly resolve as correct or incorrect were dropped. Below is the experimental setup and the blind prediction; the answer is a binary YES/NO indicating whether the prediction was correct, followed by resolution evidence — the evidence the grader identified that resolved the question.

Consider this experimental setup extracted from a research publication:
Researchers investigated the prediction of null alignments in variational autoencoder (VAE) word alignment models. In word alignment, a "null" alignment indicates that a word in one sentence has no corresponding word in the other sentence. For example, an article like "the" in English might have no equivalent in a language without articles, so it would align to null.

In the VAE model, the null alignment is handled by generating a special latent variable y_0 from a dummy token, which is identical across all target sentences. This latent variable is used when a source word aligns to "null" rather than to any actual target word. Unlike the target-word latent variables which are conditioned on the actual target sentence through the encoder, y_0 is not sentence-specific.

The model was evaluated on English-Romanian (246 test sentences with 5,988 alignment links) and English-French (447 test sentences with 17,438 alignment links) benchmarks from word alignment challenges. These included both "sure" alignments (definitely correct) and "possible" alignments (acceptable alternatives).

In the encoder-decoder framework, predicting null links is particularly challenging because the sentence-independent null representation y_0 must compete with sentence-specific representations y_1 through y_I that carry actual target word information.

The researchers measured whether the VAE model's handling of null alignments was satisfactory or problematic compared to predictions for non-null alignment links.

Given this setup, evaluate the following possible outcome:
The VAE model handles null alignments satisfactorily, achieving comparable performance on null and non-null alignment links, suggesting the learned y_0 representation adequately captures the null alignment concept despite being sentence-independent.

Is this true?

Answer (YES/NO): NO